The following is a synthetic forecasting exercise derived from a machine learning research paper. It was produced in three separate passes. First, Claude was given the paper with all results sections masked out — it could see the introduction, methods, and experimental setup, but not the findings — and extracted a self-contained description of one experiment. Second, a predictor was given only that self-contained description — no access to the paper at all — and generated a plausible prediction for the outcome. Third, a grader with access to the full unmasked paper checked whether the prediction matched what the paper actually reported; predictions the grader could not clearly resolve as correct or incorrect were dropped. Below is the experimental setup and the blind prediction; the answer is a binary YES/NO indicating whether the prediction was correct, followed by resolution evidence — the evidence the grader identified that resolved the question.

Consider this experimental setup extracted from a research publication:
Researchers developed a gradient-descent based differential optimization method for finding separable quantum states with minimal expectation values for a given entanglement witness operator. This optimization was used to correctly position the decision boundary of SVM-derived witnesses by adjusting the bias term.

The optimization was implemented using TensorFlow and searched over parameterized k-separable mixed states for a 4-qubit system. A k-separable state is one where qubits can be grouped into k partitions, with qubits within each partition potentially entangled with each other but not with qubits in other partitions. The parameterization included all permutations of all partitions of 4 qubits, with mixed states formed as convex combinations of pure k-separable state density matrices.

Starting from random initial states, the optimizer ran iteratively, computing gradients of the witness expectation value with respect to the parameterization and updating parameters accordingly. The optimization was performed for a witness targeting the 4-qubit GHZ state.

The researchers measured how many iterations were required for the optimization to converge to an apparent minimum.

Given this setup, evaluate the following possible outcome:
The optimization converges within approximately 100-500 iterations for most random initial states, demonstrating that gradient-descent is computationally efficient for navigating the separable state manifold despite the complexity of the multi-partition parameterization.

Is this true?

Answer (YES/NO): NO